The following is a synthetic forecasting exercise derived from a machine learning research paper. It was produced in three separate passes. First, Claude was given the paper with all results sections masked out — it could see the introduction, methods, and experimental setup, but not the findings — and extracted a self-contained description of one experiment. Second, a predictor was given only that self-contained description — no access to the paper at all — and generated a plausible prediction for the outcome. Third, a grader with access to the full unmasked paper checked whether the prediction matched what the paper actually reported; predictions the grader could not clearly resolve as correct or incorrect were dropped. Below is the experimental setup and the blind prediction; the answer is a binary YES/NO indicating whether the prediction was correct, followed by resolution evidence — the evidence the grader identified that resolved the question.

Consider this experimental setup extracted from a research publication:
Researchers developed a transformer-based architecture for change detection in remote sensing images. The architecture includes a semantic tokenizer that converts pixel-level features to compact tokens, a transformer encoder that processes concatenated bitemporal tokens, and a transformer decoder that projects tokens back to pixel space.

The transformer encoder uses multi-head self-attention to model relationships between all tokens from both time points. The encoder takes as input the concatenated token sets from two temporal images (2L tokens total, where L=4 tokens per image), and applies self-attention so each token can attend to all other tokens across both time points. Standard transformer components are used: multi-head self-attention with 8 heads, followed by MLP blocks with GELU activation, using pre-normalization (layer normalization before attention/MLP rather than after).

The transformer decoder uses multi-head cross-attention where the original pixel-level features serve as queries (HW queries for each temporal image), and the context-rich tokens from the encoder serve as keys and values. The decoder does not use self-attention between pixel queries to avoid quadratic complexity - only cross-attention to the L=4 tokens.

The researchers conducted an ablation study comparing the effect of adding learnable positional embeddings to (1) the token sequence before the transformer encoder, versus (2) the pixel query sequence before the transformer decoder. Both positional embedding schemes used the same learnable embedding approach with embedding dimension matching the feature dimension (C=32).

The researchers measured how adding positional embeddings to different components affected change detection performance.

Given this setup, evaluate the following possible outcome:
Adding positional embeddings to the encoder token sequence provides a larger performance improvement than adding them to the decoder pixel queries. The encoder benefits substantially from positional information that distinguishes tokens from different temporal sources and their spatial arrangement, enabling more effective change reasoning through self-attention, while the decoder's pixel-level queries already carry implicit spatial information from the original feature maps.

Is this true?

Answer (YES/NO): YES